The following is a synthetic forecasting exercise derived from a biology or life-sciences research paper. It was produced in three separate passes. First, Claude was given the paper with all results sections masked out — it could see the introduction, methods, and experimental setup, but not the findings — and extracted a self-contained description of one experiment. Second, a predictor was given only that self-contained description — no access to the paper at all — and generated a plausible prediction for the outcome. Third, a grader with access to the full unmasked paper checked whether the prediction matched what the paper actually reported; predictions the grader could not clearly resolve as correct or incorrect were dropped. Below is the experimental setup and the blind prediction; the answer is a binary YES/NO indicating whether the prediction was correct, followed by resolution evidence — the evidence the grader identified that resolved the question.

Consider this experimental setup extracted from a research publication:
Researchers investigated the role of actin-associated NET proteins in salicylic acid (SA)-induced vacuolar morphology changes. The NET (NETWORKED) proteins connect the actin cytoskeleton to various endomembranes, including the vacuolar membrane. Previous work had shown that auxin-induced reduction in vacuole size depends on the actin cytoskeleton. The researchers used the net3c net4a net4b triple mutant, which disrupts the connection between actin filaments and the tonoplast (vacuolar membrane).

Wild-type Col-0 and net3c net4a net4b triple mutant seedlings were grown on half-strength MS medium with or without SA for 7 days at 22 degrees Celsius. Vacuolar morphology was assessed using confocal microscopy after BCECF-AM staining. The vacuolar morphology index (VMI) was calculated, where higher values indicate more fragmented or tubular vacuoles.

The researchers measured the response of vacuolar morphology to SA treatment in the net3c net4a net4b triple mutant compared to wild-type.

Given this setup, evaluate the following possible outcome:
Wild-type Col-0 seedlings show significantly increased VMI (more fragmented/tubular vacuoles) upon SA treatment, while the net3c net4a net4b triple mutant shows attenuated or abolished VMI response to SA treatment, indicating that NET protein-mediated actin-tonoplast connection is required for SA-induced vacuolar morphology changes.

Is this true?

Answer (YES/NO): NO